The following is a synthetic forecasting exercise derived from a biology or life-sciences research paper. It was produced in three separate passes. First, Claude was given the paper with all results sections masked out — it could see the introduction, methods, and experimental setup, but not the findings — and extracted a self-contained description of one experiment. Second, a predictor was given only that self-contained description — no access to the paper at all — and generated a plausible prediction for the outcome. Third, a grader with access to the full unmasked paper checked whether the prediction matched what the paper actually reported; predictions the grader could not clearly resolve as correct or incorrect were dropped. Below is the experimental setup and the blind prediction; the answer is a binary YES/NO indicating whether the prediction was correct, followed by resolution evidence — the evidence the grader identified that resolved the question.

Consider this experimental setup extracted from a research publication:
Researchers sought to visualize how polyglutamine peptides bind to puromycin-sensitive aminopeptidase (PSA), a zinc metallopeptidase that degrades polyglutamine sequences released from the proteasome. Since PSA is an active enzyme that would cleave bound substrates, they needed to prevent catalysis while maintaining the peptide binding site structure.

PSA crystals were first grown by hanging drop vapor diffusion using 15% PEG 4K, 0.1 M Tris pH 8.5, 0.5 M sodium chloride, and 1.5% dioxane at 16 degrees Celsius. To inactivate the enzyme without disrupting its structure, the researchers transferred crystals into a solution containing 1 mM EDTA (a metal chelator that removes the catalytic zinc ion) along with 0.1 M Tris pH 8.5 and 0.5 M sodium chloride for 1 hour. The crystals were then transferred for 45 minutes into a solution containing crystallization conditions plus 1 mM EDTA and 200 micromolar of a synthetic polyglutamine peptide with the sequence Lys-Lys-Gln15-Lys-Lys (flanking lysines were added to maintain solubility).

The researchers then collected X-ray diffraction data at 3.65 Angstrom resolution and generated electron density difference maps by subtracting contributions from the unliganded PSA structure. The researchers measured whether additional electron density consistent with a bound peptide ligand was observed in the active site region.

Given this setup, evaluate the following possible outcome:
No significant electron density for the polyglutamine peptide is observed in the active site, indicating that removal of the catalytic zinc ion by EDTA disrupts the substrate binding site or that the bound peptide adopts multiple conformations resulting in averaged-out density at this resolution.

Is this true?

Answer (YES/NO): NO